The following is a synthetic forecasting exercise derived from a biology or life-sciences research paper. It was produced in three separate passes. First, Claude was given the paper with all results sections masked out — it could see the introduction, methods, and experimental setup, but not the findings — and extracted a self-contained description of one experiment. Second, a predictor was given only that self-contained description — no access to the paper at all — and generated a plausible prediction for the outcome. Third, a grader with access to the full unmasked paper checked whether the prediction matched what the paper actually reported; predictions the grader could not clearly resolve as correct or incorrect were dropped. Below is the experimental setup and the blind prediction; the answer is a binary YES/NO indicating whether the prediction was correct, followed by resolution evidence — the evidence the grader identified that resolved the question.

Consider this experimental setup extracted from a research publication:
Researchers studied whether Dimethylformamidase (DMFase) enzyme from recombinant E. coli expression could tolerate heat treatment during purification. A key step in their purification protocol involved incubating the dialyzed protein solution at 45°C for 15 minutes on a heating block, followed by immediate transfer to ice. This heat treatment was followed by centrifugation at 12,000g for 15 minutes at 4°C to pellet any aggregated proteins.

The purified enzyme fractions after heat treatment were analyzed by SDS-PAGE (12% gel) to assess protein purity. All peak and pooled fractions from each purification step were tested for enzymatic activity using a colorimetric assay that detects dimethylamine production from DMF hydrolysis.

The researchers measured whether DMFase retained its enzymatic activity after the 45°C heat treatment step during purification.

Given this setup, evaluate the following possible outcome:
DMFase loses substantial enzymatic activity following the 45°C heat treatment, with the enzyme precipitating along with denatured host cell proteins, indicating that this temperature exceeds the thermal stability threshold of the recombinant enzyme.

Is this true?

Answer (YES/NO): NO